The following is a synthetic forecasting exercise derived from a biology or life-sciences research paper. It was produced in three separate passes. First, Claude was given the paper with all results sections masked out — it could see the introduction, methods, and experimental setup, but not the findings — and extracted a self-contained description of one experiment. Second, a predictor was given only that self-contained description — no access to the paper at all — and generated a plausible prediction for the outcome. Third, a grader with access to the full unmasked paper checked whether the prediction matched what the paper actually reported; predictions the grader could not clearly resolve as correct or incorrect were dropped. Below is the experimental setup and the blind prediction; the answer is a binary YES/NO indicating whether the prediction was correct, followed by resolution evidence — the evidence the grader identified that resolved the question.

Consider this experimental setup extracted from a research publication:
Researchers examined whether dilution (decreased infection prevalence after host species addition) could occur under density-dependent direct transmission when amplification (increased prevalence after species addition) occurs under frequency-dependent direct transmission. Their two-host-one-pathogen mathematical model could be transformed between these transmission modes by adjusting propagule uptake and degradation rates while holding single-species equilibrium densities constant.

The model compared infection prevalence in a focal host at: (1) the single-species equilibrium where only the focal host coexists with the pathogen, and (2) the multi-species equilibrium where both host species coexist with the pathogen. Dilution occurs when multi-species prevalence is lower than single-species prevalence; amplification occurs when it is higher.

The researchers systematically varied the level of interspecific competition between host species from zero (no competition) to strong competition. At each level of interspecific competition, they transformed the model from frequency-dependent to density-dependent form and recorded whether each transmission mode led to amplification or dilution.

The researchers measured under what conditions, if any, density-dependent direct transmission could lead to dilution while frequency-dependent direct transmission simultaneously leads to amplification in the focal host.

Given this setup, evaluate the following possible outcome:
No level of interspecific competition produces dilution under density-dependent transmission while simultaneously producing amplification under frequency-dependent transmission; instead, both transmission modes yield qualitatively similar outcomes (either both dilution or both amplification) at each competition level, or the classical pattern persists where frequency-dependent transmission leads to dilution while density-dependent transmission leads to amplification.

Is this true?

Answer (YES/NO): NO